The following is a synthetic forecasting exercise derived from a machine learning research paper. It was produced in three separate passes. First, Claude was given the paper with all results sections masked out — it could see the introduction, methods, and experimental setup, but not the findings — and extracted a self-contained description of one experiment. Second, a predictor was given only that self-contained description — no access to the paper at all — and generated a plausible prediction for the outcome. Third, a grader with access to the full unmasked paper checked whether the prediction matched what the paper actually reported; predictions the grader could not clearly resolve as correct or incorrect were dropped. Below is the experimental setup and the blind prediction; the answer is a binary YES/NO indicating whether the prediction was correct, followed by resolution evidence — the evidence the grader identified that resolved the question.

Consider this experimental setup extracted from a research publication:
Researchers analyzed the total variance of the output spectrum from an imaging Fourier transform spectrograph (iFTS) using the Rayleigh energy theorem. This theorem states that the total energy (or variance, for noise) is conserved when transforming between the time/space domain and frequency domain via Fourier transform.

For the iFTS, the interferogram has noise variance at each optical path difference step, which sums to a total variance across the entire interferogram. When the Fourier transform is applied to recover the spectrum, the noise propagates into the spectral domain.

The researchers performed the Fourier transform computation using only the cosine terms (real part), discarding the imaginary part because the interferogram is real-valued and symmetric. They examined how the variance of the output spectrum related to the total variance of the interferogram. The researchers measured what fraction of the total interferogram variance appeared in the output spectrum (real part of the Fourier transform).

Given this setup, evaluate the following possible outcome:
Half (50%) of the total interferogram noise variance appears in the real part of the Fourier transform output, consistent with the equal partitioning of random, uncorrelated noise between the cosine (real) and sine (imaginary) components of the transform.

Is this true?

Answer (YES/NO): YES